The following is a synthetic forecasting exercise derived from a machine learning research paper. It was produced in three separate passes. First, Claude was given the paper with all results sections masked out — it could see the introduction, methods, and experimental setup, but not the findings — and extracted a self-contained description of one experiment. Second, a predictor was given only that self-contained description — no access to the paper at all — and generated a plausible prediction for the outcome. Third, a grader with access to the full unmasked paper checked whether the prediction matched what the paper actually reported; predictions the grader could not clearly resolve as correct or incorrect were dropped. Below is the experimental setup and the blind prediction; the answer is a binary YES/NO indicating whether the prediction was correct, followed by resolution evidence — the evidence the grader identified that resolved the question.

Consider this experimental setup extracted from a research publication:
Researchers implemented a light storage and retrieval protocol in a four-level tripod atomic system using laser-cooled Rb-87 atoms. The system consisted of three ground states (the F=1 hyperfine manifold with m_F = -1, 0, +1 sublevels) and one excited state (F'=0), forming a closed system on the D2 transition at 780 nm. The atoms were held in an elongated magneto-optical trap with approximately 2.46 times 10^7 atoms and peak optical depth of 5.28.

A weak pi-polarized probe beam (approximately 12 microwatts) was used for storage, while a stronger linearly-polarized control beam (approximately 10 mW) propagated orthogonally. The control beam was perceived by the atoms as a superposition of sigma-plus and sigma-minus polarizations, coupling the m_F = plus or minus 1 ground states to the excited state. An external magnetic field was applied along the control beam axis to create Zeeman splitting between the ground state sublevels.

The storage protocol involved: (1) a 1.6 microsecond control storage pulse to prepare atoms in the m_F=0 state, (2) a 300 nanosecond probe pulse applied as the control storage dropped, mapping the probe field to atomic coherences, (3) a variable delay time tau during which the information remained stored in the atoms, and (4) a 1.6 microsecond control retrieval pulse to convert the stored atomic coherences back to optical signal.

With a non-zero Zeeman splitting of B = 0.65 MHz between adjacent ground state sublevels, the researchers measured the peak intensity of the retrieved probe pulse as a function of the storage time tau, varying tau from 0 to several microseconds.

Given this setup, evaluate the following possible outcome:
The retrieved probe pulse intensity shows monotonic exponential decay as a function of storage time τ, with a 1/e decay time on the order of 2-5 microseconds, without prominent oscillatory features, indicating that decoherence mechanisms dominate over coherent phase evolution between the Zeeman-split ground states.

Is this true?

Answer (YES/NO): NO